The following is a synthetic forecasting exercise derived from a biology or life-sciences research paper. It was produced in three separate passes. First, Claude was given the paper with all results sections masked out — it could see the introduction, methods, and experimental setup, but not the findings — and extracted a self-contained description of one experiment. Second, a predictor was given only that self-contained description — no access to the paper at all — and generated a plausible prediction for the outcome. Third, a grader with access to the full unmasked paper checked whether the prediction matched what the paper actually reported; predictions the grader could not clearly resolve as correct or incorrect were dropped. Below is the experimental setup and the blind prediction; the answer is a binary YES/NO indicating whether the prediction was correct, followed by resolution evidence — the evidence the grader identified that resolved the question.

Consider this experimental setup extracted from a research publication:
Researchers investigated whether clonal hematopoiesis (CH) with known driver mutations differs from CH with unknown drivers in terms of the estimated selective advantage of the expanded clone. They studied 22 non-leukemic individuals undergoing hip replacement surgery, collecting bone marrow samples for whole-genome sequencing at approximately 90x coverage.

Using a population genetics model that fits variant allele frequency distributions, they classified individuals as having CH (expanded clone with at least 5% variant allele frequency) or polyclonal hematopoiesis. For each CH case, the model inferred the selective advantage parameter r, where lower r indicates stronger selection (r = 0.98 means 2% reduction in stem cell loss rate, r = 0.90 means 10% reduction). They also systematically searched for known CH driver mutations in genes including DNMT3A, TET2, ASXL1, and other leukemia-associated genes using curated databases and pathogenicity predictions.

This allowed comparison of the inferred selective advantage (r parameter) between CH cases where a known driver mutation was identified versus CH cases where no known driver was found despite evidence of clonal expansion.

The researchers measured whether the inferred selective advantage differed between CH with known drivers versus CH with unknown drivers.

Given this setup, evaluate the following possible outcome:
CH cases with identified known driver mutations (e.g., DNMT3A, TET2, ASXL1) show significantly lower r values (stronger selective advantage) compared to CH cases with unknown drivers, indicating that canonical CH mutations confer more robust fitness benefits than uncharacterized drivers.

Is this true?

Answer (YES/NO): NO